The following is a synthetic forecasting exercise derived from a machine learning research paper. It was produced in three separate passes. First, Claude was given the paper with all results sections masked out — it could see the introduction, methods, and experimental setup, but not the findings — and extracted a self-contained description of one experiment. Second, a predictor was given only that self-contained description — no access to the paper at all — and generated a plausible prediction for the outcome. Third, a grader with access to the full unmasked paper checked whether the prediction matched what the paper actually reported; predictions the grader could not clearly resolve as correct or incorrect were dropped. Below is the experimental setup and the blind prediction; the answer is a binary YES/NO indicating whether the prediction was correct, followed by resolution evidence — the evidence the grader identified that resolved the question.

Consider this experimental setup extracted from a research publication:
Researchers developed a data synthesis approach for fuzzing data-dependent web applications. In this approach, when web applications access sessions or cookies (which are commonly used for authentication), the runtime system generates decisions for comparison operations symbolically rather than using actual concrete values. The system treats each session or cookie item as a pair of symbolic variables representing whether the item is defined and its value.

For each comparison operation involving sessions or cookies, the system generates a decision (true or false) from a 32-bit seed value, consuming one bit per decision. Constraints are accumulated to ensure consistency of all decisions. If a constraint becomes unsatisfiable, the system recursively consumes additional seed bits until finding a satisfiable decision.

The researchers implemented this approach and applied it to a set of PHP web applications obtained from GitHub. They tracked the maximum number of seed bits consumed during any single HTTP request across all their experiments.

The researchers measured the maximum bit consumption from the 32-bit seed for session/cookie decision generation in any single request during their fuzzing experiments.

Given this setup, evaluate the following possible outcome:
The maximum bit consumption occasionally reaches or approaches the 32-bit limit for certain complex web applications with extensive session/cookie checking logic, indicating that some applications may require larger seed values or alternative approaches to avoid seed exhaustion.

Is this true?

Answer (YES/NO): NO